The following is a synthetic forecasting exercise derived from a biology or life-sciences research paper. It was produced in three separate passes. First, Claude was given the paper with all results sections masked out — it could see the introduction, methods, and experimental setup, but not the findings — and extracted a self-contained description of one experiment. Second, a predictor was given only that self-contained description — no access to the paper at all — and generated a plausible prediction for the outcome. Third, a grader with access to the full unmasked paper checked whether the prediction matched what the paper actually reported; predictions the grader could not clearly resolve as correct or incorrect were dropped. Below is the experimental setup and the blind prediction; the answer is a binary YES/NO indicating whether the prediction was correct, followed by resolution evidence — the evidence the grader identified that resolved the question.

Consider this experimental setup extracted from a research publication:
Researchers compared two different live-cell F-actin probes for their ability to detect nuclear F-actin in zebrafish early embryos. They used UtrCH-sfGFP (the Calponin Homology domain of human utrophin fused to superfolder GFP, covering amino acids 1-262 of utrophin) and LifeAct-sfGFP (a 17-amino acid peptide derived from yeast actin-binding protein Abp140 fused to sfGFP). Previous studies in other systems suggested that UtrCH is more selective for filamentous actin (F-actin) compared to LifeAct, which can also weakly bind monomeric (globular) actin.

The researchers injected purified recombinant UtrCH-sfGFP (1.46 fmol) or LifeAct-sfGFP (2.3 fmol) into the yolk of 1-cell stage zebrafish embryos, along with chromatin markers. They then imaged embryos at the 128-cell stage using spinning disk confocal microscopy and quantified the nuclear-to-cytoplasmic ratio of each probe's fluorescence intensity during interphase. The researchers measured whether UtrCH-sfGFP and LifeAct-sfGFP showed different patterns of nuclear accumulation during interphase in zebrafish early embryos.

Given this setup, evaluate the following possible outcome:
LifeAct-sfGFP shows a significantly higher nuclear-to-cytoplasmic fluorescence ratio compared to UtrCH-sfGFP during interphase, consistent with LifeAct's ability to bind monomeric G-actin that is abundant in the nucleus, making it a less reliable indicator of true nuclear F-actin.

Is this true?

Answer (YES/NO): NO